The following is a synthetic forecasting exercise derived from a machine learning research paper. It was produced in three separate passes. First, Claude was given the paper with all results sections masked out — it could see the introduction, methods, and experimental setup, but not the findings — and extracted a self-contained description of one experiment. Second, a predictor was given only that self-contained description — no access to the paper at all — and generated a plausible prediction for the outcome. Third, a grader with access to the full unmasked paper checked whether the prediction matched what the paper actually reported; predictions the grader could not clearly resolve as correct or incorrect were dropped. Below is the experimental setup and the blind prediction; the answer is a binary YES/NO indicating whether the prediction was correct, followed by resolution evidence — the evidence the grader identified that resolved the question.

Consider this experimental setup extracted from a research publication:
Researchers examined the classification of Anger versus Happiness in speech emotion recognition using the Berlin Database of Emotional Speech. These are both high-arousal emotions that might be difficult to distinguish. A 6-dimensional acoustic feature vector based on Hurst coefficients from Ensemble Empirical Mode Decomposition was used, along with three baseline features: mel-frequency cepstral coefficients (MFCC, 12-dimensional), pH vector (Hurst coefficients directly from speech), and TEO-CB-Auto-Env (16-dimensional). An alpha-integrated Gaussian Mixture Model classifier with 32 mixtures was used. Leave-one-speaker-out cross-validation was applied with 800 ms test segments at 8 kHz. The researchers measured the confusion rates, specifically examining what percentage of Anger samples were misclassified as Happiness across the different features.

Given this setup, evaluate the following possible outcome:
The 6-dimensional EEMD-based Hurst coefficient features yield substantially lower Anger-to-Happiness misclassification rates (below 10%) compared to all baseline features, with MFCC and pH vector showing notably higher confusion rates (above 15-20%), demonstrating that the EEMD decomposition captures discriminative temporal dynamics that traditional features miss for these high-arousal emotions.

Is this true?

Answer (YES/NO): NO